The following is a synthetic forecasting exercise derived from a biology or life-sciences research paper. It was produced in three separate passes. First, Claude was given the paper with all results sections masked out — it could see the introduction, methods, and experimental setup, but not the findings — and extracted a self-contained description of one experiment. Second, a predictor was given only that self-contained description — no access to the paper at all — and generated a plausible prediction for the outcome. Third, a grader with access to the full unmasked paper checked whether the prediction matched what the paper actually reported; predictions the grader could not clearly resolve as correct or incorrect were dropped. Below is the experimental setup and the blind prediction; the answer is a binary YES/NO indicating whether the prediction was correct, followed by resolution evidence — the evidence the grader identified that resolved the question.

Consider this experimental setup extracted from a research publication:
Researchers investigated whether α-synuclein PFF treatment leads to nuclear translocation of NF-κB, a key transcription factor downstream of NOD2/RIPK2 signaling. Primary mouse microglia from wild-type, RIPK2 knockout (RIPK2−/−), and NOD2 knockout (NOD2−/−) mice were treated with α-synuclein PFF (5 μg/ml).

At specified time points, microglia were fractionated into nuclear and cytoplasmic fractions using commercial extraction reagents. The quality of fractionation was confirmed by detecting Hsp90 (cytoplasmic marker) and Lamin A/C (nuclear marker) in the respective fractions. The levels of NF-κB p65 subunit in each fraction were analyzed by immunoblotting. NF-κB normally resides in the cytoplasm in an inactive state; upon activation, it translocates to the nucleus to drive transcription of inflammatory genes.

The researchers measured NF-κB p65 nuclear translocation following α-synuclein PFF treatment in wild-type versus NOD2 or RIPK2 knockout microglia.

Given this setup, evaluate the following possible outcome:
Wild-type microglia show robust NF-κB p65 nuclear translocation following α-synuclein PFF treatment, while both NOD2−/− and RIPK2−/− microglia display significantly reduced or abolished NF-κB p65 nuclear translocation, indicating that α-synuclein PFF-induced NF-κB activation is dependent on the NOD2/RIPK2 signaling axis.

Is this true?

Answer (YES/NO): YES